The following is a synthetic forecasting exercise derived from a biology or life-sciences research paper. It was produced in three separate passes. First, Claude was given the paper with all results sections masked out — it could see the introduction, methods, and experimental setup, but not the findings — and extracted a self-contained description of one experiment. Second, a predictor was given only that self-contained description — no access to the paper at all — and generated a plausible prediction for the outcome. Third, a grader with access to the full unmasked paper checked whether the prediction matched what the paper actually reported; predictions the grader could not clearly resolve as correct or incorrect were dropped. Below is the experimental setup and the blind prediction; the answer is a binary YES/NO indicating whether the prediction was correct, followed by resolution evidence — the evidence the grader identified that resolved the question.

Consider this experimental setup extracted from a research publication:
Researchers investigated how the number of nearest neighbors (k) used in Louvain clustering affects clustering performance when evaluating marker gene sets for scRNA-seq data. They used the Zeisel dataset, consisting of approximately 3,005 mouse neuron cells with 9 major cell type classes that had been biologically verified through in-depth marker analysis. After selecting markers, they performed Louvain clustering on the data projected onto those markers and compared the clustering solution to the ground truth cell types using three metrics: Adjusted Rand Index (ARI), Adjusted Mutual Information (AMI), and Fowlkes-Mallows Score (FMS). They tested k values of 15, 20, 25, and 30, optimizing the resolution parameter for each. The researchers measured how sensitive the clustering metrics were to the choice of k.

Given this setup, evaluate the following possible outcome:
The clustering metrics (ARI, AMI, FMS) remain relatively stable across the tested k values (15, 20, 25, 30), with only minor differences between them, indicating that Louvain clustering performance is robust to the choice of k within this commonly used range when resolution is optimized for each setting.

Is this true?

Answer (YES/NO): NO